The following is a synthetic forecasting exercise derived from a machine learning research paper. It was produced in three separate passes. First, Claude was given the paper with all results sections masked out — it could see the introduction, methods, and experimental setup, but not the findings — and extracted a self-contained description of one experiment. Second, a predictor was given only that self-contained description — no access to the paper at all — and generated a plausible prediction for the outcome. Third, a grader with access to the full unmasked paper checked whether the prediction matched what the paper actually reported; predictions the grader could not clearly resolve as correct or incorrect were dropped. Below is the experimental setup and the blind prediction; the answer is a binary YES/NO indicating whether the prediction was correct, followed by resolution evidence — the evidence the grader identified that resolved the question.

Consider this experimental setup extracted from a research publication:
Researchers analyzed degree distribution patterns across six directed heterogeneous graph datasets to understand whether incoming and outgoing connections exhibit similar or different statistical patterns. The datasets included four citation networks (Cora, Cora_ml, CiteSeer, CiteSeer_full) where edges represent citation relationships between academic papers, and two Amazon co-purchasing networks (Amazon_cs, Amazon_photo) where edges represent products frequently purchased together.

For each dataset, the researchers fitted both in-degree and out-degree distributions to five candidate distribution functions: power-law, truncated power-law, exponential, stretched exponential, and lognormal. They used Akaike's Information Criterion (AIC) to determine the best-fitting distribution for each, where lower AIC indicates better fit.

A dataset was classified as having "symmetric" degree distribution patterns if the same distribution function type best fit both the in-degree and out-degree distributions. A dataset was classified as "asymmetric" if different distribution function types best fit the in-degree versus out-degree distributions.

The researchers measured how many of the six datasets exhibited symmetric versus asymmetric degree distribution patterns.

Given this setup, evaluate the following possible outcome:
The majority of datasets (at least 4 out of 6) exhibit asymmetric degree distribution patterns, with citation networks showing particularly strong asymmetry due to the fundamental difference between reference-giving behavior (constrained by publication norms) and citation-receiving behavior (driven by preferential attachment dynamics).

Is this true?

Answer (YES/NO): NO